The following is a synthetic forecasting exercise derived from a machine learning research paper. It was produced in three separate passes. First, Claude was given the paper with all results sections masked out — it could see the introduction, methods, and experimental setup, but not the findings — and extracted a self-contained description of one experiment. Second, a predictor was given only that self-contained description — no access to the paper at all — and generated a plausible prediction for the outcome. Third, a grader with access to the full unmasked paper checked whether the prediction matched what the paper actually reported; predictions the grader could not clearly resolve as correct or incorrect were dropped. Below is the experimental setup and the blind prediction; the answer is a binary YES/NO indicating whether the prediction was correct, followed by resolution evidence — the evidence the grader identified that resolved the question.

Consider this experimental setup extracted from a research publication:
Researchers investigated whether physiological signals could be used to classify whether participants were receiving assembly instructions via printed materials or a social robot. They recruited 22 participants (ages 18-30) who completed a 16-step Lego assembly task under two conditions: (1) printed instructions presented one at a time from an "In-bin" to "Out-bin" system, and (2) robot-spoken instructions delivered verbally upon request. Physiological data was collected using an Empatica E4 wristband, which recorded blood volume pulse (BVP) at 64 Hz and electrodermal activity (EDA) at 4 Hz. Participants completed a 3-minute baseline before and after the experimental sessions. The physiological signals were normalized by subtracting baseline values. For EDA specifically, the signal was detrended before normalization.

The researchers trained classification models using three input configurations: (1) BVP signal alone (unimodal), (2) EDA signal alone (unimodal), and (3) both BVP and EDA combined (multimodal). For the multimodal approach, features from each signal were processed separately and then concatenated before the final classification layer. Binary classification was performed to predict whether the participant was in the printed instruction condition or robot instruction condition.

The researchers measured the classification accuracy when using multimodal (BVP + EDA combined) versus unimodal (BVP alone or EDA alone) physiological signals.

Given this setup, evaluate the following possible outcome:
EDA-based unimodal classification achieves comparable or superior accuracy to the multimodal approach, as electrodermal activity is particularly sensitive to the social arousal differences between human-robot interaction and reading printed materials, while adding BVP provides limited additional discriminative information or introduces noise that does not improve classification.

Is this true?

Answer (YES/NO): NO